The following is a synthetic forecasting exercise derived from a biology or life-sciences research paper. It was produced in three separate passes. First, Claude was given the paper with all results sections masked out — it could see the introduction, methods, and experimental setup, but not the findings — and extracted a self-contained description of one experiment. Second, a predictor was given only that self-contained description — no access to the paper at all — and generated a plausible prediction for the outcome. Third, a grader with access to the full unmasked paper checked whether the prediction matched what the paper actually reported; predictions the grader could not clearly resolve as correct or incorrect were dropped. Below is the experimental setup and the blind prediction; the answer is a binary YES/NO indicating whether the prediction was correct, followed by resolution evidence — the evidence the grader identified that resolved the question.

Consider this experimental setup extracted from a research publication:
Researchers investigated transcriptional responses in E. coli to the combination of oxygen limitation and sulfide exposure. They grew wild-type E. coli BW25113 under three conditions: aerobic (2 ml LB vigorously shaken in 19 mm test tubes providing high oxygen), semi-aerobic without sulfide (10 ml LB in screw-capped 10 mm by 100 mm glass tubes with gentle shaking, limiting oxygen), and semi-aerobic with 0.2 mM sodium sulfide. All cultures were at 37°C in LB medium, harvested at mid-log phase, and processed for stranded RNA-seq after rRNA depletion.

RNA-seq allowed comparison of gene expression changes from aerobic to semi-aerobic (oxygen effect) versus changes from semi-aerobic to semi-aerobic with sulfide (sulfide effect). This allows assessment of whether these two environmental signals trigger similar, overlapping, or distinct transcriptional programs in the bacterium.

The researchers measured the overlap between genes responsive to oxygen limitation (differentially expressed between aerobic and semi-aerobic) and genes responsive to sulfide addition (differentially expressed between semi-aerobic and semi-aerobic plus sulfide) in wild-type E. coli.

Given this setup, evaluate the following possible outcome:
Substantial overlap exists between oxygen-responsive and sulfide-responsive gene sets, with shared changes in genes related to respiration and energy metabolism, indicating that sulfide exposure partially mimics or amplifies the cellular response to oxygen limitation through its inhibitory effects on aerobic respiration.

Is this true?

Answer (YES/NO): NO